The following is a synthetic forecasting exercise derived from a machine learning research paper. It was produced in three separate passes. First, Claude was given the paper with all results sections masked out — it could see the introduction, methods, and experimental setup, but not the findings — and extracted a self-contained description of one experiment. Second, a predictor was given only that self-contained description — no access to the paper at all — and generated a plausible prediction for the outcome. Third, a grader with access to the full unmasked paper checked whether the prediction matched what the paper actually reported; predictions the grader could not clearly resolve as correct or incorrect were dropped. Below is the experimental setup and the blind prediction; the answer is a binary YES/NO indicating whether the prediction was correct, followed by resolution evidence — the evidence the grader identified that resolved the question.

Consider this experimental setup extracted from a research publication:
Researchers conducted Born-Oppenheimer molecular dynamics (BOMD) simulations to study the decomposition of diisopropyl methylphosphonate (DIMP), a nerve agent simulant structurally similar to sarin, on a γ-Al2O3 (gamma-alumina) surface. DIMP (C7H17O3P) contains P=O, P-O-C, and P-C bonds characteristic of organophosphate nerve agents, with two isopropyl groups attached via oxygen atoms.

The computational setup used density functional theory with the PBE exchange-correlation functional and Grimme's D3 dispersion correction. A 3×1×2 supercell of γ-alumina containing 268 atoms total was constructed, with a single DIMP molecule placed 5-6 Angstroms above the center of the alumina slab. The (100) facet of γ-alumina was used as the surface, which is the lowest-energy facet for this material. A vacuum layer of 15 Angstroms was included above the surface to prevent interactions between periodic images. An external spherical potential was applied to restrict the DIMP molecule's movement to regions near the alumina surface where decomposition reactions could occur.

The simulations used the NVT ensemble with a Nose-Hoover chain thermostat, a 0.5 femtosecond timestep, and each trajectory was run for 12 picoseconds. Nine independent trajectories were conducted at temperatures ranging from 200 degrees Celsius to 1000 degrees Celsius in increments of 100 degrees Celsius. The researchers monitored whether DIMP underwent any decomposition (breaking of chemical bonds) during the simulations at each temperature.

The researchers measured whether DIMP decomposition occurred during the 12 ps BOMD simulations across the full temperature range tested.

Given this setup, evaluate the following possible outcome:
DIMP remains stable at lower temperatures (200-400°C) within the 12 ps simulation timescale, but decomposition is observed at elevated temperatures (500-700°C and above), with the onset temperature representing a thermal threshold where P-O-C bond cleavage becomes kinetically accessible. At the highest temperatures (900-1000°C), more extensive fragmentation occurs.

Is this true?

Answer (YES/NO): NO